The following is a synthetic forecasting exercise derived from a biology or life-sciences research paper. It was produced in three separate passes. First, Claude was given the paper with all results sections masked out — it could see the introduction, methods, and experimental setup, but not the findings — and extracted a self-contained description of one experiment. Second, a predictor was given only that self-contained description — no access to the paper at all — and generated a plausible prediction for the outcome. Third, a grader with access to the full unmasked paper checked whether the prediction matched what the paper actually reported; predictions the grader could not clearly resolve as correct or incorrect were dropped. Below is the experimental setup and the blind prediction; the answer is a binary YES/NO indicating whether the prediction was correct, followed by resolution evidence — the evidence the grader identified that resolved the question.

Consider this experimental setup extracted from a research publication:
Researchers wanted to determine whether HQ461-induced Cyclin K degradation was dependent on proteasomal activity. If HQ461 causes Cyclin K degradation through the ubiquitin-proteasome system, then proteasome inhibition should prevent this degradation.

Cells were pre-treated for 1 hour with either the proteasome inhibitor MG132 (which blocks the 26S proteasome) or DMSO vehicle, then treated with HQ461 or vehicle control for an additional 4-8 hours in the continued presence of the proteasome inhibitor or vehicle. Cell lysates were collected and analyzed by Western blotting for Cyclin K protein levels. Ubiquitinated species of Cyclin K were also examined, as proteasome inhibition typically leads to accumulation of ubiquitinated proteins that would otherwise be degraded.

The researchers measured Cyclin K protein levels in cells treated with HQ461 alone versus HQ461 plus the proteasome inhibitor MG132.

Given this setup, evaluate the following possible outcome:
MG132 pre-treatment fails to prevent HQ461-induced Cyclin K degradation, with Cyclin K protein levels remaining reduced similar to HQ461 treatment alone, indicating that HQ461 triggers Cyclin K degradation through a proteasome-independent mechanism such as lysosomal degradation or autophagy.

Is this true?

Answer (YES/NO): NO